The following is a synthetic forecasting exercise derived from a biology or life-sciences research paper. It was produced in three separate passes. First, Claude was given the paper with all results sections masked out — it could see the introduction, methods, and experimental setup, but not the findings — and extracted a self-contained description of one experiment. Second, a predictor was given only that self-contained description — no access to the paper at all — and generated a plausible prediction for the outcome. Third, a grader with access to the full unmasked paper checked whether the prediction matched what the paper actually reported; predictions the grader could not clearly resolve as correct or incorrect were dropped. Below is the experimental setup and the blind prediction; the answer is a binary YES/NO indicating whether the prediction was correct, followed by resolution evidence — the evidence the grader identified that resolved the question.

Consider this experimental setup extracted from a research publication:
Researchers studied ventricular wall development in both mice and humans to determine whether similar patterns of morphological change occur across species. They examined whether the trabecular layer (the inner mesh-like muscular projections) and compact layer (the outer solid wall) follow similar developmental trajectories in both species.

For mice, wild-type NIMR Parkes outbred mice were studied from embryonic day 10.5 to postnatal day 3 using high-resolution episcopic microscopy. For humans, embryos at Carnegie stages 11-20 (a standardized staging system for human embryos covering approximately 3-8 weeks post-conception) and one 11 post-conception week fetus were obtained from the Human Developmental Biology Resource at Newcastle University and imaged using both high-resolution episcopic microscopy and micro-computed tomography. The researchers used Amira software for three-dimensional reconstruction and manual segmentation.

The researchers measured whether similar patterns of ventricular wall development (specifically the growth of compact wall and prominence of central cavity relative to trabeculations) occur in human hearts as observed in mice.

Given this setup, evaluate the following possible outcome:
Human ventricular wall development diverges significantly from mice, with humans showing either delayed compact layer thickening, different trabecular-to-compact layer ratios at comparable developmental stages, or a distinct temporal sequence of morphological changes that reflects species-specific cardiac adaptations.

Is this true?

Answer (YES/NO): NO